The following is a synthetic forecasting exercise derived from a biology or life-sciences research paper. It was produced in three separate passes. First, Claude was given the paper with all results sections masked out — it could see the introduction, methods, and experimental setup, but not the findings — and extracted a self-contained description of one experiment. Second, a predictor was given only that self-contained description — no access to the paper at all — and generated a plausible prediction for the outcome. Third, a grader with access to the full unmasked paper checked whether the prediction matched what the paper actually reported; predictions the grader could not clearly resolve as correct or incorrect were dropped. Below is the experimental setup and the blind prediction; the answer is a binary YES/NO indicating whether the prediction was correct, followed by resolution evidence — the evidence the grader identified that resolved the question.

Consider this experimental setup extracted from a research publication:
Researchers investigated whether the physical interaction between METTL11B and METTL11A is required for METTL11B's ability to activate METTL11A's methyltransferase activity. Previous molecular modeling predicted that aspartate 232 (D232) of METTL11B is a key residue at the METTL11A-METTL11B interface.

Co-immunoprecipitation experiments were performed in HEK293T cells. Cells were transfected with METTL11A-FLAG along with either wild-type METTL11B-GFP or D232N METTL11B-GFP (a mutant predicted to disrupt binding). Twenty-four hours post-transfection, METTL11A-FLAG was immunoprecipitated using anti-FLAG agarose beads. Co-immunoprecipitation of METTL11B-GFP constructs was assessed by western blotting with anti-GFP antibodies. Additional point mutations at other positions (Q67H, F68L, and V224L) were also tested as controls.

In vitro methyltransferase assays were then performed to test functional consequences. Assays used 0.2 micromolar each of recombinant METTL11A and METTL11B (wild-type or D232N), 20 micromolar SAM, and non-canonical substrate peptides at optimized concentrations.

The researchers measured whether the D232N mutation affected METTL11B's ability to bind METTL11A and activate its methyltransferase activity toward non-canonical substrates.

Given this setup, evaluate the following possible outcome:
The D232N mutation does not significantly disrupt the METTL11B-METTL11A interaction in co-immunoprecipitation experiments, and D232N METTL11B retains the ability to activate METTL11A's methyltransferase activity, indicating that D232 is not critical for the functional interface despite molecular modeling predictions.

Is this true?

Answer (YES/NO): NO